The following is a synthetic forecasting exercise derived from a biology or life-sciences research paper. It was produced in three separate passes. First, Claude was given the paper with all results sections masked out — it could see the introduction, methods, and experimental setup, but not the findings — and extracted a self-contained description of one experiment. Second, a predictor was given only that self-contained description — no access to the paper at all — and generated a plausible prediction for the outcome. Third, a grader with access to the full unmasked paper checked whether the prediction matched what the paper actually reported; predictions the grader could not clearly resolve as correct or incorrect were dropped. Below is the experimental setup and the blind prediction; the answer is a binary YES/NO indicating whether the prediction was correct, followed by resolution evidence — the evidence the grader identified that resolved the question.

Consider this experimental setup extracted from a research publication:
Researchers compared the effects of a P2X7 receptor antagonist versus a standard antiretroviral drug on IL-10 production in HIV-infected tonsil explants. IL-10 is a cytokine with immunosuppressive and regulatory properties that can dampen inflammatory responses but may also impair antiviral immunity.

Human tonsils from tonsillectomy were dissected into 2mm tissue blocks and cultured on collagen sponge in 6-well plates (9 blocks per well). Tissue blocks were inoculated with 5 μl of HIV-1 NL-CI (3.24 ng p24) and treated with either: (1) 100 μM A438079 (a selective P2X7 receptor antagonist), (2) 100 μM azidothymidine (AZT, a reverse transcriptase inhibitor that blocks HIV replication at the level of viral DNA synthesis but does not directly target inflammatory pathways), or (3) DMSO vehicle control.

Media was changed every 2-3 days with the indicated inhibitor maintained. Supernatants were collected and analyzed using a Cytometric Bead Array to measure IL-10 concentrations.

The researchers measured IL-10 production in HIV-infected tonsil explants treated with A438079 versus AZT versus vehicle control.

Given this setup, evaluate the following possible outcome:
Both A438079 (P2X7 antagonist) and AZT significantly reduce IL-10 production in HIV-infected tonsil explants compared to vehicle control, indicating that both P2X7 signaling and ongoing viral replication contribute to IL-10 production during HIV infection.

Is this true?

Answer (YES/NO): NO